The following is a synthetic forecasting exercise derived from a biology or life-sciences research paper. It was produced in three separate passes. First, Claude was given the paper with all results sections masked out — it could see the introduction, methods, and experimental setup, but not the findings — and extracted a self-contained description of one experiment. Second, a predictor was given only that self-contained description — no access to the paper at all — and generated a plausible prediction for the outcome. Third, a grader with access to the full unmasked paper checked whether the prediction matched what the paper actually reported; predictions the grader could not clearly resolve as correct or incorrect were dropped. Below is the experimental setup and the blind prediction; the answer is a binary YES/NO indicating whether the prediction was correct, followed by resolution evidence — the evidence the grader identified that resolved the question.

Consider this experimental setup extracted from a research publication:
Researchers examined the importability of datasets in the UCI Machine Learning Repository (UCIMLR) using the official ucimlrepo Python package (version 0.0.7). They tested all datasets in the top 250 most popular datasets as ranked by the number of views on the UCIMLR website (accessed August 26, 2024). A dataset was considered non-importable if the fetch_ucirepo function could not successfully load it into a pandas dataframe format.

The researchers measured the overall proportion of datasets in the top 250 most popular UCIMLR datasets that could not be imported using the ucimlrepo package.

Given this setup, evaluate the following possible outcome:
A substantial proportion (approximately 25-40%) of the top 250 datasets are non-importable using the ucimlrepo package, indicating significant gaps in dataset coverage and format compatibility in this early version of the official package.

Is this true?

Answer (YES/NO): YES